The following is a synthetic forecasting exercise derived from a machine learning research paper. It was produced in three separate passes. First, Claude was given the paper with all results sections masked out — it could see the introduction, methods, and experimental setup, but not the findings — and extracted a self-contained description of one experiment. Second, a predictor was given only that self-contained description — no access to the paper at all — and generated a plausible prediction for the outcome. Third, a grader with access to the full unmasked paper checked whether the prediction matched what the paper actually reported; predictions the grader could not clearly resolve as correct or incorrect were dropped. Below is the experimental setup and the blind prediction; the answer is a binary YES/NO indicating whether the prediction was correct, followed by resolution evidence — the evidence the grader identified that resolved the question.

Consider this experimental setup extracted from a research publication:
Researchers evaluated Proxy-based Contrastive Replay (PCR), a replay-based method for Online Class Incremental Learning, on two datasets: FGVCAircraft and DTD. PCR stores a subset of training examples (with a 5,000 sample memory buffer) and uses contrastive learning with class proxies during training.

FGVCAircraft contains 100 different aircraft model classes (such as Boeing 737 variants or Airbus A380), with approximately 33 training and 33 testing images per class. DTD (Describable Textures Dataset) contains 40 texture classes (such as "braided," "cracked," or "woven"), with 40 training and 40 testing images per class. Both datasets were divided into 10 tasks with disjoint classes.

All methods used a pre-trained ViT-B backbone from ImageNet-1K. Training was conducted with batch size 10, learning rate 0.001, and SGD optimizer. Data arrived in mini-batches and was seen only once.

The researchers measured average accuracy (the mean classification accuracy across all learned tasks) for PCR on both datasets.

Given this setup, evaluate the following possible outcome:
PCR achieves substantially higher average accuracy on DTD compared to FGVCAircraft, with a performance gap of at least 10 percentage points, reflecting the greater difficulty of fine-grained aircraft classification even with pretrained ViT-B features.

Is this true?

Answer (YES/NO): YES